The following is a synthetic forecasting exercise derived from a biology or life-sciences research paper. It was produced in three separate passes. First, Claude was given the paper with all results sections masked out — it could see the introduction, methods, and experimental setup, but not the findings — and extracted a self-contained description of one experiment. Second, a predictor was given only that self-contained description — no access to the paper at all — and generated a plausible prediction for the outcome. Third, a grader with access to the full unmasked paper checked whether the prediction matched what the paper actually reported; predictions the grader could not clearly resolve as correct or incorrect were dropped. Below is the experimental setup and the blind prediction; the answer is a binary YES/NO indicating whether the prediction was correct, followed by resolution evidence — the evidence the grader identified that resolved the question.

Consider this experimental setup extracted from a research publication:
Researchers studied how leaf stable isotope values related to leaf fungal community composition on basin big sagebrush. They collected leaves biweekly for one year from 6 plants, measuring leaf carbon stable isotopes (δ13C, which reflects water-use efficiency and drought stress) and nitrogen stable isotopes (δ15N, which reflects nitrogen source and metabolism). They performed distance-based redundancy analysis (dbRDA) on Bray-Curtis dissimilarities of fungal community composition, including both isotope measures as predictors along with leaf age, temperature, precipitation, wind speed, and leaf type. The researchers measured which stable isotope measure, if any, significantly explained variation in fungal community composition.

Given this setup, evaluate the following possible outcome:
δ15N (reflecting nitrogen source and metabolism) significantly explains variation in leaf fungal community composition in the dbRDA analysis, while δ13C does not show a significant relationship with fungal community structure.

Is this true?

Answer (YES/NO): NO